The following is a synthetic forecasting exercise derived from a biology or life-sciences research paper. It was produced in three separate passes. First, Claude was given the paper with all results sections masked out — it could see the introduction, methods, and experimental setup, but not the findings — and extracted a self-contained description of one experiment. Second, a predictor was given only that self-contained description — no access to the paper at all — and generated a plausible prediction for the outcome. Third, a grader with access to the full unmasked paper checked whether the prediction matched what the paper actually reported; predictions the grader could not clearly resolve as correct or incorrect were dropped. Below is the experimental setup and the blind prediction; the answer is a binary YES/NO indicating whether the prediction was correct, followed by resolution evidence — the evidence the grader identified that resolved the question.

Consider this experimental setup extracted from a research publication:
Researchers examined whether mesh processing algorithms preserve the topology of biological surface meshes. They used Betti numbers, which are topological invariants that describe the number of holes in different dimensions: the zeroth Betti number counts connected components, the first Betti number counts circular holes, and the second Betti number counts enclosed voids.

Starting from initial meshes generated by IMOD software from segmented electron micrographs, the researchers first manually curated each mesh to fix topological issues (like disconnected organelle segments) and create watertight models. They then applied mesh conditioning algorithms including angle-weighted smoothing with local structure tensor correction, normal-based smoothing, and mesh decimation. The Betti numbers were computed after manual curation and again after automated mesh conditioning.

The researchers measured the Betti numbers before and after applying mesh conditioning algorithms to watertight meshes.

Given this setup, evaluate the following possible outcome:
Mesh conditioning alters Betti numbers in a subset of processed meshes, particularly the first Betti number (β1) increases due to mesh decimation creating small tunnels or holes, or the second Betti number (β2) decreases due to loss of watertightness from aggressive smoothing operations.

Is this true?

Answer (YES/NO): NO